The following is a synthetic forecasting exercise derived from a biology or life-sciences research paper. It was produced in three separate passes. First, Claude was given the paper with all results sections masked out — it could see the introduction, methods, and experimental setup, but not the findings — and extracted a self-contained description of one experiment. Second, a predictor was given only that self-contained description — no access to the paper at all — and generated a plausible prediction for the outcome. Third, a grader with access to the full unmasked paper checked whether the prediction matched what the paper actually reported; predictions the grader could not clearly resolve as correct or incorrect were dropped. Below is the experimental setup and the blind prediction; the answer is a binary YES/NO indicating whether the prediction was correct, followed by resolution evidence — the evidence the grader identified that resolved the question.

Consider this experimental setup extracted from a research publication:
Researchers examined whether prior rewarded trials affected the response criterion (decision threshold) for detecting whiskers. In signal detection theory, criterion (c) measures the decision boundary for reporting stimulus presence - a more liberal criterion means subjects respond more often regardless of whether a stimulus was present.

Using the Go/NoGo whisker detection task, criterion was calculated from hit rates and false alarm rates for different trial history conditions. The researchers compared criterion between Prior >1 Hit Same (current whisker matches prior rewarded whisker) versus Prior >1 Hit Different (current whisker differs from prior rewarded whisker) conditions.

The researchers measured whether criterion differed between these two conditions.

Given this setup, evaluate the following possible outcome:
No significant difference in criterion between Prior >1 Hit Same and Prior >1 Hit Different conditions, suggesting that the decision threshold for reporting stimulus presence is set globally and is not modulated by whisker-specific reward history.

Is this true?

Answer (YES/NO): NO